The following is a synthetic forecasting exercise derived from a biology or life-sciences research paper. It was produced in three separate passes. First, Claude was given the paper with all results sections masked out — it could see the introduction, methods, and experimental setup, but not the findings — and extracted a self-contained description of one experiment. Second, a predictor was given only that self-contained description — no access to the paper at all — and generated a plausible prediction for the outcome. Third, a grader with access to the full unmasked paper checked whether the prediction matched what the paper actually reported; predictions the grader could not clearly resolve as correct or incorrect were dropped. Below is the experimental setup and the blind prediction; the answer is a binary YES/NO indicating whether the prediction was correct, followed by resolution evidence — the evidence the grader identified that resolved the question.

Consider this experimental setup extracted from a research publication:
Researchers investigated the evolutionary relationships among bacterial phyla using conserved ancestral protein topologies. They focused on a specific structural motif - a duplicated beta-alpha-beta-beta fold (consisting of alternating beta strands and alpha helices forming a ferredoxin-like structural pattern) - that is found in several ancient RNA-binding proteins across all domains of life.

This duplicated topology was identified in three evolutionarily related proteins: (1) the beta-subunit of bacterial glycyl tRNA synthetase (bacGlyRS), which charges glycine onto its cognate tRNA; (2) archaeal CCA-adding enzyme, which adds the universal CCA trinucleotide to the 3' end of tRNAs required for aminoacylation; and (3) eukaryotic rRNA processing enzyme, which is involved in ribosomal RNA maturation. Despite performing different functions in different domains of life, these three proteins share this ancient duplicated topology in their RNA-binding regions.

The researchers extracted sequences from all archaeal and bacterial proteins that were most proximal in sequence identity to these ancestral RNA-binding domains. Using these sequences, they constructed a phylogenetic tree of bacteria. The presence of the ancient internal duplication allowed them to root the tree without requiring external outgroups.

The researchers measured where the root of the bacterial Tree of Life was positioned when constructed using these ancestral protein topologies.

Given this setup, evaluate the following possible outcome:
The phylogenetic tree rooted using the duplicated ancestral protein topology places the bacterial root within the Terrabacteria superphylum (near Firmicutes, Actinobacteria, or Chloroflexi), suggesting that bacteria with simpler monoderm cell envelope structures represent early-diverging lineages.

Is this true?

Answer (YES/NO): NO